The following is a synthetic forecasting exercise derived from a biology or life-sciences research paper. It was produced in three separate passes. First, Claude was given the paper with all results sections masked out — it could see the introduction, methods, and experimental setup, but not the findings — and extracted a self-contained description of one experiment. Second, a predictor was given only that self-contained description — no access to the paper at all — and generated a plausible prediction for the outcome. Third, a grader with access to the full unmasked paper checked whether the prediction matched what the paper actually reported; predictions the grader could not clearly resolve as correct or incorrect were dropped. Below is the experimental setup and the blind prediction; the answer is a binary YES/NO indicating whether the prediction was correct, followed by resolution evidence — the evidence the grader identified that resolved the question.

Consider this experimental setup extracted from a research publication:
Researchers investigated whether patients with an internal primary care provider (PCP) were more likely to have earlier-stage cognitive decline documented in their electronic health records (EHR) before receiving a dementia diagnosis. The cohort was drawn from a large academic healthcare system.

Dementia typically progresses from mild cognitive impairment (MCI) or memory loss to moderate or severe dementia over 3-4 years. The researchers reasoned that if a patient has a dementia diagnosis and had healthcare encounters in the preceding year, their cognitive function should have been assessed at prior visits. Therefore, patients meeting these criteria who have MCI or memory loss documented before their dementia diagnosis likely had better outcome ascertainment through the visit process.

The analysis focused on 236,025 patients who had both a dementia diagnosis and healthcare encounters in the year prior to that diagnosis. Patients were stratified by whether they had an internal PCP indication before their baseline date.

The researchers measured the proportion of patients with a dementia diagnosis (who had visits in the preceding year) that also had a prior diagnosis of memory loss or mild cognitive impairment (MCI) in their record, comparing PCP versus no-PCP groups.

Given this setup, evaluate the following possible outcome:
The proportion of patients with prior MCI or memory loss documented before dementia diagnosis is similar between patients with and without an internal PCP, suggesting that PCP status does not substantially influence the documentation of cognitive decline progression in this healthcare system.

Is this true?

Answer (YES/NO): NO